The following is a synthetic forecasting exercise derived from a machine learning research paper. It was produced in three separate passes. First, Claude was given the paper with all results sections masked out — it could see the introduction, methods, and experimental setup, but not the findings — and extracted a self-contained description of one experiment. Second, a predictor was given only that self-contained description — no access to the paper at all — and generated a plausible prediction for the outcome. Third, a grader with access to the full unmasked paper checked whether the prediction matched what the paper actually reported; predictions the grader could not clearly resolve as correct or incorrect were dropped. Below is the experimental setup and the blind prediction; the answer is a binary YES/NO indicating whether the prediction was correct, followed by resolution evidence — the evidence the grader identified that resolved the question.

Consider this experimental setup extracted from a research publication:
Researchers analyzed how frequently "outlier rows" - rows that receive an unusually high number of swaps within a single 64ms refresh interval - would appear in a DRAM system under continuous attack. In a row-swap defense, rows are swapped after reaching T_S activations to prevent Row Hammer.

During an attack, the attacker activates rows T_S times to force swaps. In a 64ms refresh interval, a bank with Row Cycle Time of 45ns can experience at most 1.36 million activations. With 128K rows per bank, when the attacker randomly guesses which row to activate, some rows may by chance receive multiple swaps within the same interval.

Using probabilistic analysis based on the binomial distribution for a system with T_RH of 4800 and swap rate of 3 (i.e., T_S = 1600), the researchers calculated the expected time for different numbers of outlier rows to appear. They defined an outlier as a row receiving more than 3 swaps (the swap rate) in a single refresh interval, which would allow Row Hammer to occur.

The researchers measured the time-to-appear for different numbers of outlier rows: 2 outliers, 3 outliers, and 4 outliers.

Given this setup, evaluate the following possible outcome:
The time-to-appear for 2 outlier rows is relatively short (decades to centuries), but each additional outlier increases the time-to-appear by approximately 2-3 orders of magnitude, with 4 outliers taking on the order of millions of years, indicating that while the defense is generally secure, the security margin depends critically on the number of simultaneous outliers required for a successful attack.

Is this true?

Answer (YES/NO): NO